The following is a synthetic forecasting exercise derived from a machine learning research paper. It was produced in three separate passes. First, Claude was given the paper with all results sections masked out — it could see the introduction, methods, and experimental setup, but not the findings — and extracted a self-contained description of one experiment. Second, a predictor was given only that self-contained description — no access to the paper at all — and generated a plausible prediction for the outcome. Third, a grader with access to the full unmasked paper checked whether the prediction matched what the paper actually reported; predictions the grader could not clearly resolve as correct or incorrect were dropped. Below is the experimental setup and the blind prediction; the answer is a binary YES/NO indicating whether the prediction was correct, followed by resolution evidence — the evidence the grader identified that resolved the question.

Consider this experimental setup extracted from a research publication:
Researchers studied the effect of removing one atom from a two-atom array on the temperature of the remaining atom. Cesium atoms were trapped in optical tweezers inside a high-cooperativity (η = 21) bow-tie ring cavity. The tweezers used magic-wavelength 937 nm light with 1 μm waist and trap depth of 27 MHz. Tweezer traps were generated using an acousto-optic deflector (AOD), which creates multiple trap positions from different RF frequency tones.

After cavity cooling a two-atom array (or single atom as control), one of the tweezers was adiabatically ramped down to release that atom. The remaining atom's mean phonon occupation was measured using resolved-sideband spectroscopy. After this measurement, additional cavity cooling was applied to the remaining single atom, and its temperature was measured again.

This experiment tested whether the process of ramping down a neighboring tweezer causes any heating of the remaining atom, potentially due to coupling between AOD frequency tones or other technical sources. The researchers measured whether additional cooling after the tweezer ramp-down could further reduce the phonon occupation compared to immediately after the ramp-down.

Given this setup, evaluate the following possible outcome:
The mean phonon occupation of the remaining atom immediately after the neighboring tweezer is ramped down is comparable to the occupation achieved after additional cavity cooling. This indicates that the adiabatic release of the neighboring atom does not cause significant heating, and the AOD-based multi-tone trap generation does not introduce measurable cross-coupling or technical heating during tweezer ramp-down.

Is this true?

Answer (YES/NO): NO